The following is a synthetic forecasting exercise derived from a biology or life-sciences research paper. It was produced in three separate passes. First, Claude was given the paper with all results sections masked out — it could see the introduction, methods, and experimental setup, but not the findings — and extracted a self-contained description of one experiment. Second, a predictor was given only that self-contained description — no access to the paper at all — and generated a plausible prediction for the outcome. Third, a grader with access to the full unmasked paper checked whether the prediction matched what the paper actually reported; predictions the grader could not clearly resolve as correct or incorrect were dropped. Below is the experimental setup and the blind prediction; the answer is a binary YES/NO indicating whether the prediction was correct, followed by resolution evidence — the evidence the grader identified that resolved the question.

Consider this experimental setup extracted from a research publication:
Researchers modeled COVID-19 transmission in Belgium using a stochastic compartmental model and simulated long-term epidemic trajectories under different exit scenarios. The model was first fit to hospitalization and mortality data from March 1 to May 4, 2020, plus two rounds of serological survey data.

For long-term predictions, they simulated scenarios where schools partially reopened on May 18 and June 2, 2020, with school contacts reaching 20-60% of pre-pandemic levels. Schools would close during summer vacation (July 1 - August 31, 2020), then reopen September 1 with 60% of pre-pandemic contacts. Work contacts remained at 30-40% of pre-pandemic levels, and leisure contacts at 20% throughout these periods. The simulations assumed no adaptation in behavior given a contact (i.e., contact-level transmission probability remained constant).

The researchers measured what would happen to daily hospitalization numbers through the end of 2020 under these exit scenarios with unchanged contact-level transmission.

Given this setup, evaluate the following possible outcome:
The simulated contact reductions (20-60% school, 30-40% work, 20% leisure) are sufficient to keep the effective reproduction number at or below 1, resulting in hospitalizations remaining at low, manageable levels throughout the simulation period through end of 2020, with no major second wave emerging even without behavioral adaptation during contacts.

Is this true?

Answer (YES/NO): NO